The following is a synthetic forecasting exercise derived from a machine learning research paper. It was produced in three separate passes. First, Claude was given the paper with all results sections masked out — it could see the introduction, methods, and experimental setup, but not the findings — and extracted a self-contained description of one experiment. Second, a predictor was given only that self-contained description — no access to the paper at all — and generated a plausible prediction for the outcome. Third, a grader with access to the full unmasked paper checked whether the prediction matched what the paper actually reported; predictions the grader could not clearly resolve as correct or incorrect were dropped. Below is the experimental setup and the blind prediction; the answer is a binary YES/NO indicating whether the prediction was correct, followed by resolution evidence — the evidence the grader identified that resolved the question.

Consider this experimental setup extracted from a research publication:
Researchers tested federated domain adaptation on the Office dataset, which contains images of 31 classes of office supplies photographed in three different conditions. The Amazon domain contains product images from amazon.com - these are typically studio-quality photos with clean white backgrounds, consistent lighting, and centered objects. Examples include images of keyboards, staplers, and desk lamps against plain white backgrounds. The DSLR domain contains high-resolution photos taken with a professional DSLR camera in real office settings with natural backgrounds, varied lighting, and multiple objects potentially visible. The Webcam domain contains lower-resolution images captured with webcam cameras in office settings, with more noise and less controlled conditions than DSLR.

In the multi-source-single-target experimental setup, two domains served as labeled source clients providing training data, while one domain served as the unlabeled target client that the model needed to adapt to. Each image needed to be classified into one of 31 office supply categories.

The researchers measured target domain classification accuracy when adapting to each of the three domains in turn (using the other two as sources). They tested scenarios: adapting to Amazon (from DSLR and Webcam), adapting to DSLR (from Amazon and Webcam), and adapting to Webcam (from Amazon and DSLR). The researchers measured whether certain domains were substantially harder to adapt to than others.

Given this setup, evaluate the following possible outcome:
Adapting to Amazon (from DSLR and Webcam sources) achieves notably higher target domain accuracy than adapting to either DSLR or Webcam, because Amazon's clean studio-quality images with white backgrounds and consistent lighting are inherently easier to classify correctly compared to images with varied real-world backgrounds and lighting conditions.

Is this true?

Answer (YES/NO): NO